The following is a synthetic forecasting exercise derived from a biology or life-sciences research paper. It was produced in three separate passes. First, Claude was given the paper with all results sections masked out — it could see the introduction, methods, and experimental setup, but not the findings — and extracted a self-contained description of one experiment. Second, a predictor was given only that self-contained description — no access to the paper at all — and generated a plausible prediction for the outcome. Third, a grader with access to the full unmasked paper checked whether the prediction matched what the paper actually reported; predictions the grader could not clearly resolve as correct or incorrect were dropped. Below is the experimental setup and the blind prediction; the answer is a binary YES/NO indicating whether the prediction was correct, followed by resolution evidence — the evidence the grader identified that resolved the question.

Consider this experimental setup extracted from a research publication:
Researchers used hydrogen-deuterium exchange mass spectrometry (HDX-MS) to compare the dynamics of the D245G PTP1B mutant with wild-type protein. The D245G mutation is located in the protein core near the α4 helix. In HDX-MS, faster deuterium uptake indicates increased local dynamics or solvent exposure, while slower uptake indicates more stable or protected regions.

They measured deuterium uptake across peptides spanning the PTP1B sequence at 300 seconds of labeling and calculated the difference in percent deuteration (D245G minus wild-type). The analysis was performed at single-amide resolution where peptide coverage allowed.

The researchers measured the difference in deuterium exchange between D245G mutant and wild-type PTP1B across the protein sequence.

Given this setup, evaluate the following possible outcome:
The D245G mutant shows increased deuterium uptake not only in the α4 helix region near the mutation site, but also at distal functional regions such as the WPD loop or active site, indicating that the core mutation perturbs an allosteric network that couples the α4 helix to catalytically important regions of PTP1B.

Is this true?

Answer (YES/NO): NO